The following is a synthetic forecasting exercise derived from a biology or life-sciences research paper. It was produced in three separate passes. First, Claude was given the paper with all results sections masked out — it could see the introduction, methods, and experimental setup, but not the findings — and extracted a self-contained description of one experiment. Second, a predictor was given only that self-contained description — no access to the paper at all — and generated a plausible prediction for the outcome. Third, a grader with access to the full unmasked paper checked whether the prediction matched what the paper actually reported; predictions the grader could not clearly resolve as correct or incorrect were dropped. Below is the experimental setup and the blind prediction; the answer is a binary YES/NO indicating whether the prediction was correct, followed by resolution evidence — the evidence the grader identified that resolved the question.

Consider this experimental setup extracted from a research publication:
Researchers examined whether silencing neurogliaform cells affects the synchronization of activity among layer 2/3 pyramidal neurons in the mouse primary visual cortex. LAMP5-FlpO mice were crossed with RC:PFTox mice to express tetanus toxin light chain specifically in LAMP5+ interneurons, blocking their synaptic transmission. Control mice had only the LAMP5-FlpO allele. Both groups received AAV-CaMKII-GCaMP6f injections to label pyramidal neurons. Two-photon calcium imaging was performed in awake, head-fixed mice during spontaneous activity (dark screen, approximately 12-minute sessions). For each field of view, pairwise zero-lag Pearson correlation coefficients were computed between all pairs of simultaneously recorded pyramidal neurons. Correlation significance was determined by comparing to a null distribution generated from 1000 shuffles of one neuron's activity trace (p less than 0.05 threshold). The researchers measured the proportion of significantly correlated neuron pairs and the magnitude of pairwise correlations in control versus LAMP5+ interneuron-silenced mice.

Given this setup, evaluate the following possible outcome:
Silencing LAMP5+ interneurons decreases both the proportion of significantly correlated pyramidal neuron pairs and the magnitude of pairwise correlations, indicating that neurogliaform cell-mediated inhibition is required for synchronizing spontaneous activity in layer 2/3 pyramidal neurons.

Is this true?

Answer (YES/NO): NO